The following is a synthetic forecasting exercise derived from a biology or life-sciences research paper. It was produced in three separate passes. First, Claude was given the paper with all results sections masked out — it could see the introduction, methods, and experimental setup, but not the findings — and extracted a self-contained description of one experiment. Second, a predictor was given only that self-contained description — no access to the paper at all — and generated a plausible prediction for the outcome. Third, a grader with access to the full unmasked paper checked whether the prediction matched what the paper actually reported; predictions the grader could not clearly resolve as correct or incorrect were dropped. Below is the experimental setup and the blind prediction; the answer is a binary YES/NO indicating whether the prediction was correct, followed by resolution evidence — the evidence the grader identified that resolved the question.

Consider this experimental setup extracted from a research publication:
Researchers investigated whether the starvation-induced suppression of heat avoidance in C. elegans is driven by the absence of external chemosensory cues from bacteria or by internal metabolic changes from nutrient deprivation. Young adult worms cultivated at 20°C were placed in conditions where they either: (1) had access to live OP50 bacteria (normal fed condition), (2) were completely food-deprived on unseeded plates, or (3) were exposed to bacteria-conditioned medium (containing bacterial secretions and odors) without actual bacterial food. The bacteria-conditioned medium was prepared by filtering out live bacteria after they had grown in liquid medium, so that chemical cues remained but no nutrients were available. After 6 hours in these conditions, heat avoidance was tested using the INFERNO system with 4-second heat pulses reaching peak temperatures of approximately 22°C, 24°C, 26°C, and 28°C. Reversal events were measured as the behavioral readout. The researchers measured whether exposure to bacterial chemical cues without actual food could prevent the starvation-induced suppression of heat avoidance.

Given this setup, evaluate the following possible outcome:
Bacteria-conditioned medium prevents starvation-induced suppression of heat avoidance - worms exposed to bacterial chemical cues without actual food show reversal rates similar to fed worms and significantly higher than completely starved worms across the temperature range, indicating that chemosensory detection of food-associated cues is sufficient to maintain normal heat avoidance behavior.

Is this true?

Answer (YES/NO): NO